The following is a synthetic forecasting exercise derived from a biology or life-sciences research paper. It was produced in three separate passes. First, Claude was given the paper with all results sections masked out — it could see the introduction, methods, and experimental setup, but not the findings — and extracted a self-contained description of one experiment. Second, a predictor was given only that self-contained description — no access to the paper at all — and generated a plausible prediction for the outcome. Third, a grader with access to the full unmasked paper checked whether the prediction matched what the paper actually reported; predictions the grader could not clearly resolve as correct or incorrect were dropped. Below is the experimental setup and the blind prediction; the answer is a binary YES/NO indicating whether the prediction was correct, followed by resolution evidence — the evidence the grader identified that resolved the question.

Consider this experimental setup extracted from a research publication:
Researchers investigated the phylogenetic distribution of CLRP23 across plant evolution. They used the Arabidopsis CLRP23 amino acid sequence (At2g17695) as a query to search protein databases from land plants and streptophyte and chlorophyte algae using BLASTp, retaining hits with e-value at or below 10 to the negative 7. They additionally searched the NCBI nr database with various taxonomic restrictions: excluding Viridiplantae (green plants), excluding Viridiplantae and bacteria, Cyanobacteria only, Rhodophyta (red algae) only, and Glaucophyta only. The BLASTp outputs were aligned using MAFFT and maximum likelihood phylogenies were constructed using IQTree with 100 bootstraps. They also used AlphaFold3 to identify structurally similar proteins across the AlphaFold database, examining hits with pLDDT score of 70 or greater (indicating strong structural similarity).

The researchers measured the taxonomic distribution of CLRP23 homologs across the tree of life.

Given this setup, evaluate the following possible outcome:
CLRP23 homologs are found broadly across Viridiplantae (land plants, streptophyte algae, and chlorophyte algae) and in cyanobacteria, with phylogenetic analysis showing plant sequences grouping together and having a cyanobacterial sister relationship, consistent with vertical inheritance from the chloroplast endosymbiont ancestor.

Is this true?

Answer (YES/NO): NO